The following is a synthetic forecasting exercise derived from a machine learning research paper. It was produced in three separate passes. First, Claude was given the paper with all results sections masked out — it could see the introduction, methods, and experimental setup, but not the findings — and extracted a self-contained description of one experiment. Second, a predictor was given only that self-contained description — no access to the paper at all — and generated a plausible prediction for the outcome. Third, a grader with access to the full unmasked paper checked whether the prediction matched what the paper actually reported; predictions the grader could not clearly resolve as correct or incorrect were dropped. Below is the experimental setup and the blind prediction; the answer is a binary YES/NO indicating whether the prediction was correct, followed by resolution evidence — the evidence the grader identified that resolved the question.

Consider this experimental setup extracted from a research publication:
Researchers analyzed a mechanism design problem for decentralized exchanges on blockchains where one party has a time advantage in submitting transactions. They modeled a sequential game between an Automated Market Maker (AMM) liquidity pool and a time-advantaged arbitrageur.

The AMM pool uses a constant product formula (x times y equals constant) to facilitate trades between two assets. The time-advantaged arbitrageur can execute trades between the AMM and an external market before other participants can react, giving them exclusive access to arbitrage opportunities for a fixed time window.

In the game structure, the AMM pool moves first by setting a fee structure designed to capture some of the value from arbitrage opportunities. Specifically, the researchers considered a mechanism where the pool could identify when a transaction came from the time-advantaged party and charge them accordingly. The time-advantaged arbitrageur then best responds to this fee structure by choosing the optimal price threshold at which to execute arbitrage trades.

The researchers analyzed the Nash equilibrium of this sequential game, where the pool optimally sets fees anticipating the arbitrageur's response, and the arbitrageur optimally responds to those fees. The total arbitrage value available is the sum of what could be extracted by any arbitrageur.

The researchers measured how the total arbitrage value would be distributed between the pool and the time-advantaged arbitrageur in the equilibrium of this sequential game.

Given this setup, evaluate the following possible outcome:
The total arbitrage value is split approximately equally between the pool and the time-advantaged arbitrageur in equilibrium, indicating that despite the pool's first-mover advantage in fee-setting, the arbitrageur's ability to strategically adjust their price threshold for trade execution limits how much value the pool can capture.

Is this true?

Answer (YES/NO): NO